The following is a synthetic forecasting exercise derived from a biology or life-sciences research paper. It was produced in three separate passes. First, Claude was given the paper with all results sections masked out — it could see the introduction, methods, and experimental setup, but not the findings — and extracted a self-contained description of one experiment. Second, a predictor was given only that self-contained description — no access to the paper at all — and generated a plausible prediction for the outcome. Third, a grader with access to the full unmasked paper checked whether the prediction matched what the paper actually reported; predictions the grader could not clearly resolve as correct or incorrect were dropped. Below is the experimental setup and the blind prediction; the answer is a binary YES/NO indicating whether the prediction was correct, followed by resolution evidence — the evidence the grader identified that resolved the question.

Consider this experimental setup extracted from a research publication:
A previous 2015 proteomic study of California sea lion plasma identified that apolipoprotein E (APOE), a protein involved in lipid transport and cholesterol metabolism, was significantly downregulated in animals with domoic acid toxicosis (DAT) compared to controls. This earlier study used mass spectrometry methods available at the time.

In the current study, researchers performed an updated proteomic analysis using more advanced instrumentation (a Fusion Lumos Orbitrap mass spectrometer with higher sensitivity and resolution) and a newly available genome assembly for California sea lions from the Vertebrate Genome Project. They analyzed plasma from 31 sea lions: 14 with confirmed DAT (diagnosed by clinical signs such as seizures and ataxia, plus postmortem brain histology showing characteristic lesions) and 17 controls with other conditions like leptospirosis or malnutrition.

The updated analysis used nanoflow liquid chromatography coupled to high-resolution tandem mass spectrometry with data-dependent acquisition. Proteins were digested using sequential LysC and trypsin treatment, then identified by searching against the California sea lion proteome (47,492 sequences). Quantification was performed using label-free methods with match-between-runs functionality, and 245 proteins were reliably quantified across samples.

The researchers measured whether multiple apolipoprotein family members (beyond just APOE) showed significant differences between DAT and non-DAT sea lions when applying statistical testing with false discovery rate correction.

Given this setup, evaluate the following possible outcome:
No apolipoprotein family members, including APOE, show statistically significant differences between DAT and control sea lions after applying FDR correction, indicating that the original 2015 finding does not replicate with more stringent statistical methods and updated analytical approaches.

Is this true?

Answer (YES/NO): NO